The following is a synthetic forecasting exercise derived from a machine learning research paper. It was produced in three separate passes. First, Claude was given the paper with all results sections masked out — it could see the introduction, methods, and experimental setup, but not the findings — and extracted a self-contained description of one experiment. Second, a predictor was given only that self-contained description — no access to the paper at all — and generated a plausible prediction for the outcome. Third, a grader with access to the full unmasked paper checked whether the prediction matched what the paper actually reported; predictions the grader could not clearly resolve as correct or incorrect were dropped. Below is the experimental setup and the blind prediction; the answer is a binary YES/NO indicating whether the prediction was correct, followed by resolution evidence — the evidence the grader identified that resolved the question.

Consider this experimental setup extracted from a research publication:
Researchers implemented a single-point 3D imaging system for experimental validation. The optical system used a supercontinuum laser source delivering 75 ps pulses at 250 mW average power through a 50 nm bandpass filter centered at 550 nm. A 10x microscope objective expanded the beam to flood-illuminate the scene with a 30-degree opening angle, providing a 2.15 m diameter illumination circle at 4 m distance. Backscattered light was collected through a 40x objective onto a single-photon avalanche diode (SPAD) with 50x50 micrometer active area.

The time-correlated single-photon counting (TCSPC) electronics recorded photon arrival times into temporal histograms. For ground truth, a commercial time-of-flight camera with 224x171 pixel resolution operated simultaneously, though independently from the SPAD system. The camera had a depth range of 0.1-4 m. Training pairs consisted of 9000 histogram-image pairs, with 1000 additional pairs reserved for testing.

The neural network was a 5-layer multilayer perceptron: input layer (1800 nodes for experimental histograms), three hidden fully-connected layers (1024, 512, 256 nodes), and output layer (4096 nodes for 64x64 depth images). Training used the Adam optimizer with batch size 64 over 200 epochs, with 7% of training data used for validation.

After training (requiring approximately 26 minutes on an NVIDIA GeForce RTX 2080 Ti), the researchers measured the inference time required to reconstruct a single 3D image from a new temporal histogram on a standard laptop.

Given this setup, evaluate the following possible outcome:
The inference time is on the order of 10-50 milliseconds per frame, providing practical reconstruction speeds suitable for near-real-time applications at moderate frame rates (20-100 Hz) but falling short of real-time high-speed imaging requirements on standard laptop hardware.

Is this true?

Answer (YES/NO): NO